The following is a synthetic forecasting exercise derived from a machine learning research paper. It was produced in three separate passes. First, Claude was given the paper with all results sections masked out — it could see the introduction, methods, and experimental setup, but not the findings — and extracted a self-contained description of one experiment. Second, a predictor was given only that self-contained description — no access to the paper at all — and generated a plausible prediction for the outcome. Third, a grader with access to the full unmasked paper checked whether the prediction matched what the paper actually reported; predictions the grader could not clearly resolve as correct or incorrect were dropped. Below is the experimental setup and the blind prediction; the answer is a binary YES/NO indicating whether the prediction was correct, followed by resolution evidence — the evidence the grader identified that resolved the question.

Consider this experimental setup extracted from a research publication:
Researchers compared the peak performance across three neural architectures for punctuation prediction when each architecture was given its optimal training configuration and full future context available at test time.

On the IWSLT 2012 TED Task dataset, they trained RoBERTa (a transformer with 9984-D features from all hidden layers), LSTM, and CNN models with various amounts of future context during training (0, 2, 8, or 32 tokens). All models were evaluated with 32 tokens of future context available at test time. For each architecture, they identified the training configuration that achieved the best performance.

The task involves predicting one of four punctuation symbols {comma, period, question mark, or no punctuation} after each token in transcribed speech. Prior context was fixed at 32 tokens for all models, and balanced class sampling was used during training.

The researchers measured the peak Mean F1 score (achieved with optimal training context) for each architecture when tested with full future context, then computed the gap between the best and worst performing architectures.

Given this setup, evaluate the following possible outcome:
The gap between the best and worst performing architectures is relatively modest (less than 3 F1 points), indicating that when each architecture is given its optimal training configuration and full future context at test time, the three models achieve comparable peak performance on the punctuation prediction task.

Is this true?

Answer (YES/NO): NO